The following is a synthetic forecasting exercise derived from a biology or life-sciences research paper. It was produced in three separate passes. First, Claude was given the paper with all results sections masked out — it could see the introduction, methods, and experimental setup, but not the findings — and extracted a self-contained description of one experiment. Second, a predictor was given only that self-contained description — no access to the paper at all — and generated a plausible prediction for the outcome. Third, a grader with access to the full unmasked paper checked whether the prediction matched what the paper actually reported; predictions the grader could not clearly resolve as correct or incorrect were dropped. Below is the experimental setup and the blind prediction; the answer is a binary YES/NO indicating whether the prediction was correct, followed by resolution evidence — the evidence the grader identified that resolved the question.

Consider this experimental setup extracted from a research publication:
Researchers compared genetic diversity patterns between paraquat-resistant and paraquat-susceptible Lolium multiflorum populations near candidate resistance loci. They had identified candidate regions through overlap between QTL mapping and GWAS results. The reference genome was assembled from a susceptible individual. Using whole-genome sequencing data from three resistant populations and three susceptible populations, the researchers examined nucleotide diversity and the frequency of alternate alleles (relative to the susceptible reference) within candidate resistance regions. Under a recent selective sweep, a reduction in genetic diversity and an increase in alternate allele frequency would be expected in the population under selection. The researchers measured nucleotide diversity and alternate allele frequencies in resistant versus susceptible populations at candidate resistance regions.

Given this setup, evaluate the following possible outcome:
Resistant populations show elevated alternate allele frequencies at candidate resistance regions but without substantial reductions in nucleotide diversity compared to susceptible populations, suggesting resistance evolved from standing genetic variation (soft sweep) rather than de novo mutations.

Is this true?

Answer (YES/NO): NO